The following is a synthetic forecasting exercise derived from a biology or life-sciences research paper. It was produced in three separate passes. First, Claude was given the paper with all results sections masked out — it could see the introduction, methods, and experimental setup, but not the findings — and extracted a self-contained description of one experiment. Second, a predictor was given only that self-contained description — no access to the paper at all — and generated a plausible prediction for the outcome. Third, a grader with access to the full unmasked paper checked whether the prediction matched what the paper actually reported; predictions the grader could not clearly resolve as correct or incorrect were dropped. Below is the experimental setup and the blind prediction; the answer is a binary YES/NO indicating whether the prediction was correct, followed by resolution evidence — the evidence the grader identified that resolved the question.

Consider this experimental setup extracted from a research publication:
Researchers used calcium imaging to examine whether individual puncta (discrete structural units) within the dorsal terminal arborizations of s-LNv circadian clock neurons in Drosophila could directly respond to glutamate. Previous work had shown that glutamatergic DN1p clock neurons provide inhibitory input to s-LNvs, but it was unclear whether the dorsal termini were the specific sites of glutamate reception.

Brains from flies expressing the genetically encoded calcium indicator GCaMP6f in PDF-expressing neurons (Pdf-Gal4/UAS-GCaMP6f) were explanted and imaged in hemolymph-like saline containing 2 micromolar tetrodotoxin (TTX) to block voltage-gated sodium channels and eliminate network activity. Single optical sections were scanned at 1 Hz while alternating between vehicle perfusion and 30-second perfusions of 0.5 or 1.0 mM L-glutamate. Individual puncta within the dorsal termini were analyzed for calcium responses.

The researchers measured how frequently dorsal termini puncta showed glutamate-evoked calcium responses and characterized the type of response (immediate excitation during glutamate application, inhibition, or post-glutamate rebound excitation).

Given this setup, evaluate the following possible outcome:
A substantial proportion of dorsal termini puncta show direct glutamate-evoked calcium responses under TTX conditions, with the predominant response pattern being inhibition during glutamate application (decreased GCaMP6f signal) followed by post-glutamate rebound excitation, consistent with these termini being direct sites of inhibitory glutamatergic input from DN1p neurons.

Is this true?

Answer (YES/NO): NO